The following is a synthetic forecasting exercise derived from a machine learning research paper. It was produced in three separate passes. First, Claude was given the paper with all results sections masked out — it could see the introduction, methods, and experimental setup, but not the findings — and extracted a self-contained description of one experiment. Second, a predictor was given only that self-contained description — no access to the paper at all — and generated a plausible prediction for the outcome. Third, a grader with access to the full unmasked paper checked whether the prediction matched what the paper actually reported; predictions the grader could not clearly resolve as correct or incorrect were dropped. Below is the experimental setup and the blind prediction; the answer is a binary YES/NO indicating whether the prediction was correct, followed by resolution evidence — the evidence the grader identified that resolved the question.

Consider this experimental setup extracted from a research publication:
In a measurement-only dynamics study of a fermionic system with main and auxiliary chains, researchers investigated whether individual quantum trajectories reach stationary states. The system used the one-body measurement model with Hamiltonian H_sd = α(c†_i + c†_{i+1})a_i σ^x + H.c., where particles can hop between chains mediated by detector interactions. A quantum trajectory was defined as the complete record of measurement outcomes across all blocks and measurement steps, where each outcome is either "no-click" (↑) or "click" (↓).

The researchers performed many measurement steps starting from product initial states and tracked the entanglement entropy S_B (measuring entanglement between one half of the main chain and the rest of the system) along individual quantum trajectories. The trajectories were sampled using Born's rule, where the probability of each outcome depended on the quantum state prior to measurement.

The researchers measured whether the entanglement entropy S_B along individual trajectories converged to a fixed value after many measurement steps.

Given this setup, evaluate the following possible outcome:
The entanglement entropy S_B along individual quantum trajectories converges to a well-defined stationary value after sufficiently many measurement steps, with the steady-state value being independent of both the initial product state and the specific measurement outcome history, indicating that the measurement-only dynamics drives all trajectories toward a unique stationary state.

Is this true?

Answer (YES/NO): NO